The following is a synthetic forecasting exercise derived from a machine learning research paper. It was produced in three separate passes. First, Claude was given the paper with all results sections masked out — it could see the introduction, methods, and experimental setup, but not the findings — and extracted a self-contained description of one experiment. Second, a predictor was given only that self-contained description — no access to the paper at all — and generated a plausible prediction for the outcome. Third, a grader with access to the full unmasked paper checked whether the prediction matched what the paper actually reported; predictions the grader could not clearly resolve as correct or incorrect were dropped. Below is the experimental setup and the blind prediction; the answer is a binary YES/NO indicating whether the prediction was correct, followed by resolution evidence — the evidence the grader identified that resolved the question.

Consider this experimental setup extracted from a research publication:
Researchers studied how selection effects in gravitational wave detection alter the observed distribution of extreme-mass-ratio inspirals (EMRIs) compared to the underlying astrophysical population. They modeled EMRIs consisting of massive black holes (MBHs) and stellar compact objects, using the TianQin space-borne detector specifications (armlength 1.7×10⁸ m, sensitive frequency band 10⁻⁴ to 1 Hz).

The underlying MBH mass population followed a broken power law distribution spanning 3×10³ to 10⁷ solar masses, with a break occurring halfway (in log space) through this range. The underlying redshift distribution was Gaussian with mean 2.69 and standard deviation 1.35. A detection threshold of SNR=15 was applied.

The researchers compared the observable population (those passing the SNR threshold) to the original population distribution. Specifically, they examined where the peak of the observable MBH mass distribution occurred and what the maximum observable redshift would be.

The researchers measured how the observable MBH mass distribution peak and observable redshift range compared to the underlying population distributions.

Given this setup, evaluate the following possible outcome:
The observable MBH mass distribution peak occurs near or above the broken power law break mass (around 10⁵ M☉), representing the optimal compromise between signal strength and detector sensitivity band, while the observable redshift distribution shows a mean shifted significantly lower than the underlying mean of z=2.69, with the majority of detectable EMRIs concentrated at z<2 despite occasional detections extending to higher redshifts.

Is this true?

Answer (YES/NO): YES